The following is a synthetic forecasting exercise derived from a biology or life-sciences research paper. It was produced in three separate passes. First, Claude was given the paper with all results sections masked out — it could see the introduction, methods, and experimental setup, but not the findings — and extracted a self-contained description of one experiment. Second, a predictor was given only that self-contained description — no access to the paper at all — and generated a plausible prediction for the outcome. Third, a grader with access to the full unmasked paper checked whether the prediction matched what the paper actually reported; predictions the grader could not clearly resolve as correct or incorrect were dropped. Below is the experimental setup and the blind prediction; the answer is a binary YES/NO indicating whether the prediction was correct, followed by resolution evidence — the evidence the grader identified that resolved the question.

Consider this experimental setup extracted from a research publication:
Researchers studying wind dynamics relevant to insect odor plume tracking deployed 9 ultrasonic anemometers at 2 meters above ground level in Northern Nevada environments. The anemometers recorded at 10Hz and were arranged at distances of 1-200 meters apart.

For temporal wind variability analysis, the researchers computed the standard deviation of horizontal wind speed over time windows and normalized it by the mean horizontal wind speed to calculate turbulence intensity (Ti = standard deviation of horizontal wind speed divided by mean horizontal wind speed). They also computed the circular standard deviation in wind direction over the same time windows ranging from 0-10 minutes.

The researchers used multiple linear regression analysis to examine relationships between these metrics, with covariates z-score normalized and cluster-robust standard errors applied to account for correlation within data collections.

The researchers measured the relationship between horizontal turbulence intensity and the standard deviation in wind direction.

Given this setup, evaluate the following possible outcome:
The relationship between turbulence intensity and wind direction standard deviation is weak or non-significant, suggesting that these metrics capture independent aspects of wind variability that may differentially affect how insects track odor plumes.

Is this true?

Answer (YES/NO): NO